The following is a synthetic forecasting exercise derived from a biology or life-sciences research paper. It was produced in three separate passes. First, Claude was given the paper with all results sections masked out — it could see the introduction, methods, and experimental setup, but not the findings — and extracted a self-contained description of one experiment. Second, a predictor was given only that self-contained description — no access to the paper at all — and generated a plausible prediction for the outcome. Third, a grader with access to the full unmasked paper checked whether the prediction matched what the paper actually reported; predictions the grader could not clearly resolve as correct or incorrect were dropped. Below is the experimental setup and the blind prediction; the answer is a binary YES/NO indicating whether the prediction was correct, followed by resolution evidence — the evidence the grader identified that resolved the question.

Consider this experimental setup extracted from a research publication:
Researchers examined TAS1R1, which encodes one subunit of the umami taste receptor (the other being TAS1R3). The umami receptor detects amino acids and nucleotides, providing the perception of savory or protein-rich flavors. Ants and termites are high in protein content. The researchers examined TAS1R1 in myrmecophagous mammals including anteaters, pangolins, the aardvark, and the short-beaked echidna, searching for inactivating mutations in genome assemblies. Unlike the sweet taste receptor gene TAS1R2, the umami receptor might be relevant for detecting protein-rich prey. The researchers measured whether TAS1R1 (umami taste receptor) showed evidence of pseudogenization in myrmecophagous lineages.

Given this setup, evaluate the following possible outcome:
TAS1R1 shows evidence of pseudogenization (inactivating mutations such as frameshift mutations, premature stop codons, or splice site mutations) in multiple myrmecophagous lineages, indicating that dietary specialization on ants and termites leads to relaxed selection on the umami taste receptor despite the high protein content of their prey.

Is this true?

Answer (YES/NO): NO